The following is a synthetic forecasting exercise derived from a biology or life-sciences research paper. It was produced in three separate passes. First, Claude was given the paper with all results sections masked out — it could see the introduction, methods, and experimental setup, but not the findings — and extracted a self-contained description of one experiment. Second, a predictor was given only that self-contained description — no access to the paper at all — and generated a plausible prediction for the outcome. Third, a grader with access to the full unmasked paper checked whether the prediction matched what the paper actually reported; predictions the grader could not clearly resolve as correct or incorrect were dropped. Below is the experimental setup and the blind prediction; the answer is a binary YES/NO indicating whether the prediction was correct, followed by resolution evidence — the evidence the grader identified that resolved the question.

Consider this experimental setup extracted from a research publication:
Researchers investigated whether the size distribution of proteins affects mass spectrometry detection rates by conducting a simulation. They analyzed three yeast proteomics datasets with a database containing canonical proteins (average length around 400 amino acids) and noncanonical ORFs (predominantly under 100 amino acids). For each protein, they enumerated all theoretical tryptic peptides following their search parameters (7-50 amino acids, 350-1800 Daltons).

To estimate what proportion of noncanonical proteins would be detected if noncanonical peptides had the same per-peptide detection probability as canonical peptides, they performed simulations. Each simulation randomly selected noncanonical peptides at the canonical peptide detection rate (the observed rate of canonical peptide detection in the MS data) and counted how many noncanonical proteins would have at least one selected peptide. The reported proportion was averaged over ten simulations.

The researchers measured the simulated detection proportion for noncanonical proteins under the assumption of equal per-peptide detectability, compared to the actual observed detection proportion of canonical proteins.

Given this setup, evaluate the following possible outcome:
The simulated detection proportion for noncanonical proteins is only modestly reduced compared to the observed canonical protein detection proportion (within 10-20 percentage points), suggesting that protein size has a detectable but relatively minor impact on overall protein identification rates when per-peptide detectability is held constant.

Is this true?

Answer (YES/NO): NO